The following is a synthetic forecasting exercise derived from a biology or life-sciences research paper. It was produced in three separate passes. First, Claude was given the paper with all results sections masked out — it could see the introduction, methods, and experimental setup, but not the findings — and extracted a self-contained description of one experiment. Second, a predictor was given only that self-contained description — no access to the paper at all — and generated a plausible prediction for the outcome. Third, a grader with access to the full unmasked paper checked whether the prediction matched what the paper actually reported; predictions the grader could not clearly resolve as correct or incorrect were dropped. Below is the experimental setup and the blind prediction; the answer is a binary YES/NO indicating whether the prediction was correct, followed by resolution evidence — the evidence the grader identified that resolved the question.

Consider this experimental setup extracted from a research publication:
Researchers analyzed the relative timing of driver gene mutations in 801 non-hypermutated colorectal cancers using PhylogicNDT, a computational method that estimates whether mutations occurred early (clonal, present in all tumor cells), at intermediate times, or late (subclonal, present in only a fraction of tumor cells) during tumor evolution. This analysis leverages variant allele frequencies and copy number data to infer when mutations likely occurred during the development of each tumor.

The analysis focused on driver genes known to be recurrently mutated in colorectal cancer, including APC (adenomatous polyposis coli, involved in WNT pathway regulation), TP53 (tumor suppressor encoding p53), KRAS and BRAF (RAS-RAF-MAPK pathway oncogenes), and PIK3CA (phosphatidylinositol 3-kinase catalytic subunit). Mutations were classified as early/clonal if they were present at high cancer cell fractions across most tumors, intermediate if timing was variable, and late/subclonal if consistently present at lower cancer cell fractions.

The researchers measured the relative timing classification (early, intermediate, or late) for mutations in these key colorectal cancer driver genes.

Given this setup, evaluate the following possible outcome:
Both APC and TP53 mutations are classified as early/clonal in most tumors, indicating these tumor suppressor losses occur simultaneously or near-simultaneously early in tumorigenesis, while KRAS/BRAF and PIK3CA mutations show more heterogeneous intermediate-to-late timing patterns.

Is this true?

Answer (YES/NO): NO